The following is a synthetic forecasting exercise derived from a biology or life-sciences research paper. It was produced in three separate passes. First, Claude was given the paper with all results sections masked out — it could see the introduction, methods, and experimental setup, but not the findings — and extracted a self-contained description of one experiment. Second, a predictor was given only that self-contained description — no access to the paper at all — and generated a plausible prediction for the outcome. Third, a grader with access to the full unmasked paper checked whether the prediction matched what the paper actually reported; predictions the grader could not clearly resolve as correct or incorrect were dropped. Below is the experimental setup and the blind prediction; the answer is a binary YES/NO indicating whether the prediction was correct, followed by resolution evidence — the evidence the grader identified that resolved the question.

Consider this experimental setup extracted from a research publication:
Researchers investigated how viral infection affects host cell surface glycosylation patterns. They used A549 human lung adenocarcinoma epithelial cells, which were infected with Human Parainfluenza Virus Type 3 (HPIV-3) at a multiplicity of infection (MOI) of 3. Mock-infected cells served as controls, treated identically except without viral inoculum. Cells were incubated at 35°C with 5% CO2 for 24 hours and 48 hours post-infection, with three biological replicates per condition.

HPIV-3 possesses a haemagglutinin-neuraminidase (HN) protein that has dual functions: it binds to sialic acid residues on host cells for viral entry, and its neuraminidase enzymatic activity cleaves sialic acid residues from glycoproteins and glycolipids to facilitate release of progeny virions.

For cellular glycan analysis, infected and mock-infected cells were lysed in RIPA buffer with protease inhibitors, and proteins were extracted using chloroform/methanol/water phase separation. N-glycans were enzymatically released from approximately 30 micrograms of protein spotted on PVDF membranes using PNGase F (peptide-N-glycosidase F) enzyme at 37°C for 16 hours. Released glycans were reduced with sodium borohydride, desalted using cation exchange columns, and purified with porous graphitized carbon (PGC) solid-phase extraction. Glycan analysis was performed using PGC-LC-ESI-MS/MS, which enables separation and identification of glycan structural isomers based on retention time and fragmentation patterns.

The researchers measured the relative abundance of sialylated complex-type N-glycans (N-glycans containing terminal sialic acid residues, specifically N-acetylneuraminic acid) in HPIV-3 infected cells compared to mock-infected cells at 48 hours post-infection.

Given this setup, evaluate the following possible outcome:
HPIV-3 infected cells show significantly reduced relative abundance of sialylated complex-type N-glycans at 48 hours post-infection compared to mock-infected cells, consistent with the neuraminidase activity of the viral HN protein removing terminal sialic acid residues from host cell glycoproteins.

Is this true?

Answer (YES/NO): YES